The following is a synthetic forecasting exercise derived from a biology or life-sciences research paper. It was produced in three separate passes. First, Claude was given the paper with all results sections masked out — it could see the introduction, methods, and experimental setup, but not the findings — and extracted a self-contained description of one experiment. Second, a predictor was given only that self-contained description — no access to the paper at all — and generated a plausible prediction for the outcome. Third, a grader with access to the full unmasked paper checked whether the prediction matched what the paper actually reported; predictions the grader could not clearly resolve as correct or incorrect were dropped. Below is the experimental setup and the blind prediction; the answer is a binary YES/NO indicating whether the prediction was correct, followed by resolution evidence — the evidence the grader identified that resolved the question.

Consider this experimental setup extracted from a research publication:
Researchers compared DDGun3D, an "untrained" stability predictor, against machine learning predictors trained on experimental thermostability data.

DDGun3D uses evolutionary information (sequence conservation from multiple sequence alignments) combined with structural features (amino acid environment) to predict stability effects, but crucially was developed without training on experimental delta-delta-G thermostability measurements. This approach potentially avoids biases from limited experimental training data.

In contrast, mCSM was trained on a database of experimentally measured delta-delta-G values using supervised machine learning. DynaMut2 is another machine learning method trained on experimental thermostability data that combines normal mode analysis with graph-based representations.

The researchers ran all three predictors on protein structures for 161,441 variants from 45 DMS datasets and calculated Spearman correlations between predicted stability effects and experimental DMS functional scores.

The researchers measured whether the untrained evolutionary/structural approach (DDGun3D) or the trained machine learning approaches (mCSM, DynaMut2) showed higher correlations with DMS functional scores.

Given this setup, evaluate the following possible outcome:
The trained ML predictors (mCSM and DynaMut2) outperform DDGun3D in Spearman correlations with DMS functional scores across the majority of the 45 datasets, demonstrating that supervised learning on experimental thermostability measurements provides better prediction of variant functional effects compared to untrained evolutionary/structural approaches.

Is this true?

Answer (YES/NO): NO